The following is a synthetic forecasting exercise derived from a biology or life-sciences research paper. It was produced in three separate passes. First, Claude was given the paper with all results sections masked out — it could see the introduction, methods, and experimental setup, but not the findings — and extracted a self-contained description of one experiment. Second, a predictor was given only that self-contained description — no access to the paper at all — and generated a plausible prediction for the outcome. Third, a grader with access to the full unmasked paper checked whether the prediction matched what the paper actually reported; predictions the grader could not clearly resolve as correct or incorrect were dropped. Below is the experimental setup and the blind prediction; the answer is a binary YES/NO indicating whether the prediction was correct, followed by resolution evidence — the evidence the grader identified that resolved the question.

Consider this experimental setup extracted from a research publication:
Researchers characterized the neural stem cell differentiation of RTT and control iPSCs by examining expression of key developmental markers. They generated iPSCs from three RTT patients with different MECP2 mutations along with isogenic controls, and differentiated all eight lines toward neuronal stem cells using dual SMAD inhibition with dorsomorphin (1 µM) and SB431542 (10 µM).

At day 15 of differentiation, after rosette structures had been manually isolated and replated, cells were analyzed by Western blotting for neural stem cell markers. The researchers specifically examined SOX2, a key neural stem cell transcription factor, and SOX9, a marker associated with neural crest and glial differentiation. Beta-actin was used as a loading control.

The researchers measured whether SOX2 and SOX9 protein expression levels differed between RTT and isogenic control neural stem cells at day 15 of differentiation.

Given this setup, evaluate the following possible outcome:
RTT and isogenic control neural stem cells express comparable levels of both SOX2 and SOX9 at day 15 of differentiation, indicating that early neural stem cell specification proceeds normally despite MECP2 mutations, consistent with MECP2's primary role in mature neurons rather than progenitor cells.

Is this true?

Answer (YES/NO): NO